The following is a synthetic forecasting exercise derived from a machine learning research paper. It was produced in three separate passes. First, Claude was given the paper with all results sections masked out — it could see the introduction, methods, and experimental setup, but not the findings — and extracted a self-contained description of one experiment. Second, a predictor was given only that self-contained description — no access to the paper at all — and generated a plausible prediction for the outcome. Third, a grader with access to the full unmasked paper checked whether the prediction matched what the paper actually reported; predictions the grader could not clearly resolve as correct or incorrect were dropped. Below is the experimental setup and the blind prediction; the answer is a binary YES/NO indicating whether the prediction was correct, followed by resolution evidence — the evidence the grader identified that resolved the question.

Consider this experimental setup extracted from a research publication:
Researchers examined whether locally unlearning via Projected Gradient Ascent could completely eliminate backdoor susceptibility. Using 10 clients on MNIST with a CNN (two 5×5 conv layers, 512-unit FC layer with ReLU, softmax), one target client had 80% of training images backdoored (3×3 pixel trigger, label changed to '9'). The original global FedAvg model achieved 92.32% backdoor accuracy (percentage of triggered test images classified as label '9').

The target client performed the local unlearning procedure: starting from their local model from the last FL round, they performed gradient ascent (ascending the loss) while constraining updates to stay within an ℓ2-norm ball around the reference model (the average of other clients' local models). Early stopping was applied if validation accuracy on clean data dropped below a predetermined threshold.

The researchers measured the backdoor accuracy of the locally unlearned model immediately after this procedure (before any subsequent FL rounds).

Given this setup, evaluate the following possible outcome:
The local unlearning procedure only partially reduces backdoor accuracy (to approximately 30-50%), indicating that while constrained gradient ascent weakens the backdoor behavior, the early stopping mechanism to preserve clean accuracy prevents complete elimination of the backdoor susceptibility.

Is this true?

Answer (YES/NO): NO